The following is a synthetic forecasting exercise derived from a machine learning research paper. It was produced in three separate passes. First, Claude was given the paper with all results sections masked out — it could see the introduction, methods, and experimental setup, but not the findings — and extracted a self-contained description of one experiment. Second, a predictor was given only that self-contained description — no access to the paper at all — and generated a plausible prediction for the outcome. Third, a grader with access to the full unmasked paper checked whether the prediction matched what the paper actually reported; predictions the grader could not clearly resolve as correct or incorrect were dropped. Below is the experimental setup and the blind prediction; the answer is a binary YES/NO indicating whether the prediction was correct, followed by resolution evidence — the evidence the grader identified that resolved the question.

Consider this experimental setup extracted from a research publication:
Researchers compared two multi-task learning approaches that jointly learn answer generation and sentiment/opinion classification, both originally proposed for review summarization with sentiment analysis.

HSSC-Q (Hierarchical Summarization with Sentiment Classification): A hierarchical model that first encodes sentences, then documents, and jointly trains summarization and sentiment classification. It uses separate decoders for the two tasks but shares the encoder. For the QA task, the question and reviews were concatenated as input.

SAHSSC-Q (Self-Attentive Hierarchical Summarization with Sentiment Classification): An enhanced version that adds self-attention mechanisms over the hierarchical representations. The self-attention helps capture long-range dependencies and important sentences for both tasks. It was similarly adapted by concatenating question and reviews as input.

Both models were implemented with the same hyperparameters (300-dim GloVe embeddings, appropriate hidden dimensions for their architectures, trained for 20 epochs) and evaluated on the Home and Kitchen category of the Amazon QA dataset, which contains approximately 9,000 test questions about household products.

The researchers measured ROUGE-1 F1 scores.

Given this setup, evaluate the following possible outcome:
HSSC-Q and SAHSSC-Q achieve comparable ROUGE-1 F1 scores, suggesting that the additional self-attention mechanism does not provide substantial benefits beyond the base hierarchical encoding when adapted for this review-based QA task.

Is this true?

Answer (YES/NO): YES